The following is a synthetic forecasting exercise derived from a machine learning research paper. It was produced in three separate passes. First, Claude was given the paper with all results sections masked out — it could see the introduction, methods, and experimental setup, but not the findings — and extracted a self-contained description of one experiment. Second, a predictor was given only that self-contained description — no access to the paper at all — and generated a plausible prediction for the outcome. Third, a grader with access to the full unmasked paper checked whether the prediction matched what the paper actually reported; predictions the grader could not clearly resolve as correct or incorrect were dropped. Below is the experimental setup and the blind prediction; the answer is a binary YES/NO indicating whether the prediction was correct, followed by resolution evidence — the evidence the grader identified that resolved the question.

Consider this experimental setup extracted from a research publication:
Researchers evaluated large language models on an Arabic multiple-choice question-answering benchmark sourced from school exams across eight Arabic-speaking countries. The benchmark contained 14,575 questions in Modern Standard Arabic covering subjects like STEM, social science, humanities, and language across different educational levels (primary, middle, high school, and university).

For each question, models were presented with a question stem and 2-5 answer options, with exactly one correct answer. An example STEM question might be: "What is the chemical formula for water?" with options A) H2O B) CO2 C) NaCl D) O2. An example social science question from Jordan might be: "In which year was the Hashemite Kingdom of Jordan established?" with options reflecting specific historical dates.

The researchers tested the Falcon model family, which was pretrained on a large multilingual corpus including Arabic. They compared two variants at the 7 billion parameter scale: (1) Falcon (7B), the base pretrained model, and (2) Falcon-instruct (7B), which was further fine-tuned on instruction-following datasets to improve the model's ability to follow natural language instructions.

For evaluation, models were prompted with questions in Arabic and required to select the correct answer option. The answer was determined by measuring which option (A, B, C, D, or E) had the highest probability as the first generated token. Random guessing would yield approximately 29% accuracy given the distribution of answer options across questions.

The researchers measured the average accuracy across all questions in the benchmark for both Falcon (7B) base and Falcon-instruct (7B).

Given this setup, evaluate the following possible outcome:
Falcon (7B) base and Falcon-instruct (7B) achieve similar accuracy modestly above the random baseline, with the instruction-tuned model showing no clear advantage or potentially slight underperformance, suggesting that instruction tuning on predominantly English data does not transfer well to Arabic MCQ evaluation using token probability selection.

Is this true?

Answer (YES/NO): NO